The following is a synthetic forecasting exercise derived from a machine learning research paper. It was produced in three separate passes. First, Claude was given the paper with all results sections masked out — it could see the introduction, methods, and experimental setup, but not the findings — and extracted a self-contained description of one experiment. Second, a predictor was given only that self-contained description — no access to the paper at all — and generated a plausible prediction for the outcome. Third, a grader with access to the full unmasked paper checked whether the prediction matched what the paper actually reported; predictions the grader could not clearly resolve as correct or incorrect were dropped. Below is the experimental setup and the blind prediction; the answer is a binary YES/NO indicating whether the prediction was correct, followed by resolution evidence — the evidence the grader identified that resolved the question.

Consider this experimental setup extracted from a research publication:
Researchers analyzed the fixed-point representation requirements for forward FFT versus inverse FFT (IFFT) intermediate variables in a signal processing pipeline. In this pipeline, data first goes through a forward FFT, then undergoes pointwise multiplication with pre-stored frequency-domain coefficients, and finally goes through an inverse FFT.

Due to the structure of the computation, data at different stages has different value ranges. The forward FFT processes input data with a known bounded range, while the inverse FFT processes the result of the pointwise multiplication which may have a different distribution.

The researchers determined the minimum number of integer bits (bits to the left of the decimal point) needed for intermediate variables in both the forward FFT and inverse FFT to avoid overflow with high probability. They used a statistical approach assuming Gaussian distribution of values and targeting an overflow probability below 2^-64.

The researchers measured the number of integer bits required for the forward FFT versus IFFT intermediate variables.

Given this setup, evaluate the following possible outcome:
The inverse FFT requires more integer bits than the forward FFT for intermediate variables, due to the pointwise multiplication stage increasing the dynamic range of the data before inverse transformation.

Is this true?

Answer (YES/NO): YES